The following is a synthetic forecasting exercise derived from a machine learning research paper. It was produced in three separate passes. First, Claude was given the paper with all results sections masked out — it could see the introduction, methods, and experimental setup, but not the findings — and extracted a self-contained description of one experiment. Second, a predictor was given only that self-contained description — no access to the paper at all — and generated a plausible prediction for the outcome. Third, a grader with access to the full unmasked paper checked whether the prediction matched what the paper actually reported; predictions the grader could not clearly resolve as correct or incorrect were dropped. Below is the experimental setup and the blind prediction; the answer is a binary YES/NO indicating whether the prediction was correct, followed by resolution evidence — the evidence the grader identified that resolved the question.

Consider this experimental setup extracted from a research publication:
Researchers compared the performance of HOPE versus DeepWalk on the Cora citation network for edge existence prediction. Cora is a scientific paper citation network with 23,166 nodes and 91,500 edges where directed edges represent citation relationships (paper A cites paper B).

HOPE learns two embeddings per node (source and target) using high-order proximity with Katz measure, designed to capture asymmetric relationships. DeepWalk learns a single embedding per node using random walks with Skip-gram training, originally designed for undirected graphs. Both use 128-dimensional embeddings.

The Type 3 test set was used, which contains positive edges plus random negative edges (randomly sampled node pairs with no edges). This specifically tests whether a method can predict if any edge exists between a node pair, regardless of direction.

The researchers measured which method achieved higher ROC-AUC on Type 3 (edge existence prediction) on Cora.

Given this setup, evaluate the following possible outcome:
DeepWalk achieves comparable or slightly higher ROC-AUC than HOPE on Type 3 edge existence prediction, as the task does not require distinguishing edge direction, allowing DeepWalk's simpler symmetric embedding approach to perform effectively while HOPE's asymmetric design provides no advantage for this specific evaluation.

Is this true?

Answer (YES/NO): YES